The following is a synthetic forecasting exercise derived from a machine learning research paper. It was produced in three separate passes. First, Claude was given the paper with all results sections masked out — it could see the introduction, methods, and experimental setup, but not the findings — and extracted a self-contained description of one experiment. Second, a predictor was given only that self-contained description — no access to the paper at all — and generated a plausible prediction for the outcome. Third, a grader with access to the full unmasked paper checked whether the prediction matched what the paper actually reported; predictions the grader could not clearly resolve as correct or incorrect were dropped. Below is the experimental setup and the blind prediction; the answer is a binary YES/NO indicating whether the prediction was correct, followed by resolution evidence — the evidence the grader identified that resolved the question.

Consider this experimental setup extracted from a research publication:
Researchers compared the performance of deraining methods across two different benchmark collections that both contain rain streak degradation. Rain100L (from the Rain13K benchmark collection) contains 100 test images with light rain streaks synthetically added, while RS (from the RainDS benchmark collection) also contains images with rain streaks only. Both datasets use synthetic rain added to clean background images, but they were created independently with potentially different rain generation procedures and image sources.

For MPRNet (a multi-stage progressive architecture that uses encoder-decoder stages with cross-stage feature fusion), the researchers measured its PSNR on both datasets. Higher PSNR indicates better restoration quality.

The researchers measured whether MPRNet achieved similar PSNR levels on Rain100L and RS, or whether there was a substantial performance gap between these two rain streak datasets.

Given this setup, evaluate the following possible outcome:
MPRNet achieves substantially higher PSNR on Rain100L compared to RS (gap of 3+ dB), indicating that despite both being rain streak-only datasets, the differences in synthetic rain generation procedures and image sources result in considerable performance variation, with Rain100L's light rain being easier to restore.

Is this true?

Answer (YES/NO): NO